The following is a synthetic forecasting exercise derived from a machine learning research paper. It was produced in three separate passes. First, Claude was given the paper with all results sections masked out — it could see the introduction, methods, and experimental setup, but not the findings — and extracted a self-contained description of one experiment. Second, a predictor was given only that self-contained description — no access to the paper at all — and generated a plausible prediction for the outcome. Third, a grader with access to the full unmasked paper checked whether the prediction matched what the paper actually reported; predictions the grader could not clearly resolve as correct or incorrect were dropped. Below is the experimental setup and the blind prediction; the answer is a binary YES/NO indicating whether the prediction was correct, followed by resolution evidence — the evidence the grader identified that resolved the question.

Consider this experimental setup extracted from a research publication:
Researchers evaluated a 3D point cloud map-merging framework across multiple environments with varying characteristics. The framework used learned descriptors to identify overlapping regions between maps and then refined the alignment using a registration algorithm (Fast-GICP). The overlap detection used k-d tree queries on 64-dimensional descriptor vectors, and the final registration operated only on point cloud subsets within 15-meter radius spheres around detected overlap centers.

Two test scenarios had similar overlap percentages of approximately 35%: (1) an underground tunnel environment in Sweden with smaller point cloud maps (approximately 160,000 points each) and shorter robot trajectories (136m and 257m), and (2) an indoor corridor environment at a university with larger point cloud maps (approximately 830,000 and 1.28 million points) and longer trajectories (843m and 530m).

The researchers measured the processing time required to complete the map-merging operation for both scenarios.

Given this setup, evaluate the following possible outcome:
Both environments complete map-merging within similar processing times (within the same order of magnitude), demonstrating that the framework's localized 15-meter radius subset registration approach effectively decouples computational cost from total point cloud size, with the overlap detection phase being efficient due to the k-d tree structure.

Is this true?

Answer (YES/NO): YES